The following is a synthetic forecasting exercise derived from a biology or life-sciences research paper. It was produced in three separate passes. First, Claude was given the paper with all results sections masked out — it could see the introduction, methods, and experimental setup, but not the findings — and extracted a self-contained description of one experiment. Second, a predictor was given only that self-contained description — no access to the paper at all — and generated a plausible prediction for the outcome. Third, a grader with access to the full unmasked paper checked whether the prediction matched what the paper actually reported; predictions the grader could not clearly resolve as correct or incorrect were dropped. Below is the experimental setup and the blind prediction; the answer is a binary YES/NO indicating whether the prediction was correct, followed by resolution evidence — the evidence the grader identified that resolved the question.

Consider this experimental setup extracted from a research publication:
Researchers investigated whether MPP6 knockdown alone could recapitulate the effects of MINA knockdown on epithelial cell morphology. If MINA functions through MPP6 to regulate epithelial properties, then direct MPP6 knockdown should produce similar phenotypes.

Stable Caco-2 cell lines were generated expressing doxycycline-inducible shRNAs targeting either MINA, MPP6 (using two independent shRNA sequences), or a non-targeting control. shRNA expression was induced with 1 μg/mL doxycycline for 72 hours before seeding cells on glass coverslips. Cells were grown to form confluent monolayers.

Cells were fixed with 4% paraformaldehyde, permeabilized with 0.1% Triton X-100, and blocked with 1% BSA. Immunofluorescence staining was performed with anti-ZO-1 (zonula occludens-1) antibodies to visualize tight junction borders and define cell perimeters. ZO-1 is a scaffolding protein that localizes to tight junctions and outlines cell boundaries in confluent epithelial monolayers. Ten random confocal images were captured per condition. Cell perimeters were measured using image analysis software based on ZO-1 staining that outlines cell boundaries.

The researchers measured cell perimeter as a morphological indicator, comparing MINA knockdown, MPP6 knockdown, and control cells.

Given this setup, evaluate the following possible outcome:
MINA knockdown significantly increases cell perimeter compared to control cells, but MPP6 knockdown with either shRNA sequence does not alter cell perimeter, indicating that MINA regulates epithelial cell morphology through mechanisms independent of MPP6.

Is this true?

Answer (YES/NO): NO